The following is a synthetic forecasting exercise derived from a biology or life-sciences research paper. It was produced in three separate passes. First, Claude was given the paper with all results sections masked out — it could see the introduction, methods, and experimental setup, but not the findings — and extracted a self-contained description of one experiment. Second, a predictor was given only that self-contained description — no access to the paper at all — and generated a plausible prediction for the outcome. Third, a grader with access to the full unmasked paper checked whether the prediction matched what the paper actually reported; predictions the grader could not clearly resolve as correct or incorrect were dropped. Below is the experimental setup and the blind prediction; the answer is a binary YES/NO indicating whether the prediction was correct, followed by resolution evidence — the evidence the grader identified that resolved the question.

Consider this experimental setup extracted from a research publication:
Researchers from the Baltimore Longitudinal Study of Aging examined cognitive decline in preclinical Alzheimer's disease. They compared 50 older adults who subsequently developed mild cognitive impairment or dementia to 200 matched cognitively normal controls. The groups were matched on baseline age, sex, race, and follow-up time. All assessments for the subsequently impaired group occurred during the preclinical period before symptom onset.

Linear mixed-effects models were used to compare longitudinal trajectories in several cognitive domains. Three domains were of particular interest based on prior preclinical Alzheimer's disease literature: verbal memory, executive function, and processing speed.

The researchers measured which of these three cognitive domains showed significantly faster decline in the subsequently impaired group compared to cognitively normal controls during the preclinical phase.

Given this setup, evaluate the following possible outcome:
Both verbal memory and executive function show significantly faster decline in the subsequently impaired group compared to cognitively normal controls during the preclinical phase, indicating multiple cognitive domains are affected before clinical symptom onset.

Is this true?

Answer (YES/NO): NO